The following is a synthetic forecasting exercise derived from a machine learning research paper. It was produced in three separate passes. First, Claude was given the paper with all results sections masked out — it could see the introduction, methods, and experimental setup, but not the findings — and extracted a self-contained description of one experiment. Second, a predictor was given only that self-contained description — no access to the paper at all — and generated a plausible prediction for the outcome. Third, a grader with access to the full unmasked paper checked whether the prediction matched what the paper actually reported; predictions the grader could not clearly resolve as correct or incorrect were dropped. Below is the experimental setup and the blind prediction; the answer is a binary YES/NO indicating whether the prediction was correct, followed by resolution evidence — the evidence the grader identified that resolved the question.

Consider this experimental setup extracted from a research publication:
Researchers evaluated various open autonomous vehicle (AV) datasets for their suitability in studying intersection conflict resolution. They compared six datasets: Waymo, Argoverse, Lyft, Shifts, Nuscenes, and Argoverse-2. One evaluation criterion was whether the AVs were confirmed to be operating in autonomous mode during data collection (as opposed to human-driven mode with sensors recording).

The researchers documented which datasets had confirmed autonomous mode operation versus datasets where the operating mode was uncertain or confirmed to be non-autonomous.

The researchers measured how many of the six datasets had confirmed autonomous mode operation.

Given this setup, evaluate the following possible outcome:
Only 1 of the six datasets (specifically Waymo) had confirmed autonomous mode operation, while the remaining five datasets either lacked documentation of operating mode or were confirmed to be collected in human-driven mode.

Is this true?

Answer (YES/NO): NO